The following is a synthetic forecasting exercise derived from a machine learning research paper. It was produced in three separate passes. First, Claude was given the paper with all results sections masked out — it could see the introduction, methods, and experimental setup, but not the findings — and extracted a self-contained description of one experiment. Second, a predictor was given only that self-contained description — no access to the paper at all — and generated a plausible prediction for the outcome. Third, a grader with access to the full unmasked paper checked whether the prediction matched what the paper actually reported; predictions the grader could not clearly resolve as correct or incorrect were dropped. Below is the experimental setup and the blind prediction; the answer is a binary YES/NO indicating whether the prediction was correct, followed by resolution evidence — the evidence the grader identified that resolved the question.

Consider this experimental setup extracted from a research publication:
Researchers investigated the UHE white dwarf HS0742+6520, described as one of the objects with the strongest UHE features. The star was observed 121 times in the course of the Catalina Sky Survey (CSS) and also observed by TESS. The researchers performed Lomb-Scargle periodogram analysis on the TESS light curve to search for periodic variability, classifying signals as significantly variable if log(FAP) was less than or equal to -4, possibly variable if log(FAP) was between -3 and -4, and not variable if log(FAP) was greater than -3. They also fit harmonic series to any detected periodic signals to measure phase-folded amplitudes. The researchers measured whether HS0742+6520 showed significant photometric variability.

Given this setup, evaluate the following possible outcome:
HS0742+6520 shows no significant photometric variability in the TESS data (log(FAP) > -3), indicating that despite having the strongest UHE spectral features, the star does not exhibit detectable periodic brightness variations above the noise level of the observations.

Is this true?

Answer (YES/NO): YES